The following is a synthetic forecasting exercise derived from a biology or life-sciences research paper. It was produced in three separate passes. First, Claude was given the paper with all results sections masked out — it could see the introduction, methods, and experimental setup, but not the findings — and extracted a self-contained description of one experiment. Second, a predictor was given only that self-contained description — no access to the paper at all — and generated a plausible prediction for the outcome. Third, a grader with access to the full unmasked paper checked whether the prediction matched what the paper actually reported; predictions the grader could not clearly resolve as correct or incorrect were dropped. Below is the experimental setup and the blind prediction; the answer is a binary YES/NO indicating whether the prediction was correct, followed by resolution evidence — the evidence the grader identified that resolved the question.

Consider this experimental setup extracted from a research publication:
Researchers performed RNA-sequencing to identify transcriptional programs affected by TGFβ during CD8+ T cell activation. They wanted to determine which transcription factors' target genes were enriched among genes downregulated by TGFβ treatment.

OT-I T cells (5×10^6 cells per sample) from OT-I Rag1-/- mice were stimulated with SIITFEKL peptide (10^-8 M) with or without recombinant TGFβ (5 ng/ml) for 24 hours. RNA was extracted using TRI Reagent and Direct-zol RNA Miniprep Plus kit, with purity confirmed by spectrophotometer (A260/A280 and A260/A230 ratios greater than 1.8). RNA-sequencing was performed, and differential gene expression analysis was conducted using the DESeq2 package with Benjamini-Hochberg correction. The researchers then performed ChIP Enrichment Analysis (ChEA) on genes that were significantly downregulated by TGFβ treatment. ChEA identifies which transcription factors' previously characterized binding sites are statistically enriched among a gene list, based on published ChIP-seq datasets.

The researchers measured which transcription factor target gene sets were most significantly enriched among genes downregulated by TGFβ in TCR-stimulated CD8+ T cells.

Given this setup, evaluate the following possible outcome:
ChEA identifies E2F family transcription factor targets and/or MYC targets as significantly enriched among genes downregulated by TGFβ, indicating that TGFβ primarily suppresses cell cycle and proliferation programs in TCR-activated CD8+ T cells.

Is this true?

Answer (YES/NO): YES